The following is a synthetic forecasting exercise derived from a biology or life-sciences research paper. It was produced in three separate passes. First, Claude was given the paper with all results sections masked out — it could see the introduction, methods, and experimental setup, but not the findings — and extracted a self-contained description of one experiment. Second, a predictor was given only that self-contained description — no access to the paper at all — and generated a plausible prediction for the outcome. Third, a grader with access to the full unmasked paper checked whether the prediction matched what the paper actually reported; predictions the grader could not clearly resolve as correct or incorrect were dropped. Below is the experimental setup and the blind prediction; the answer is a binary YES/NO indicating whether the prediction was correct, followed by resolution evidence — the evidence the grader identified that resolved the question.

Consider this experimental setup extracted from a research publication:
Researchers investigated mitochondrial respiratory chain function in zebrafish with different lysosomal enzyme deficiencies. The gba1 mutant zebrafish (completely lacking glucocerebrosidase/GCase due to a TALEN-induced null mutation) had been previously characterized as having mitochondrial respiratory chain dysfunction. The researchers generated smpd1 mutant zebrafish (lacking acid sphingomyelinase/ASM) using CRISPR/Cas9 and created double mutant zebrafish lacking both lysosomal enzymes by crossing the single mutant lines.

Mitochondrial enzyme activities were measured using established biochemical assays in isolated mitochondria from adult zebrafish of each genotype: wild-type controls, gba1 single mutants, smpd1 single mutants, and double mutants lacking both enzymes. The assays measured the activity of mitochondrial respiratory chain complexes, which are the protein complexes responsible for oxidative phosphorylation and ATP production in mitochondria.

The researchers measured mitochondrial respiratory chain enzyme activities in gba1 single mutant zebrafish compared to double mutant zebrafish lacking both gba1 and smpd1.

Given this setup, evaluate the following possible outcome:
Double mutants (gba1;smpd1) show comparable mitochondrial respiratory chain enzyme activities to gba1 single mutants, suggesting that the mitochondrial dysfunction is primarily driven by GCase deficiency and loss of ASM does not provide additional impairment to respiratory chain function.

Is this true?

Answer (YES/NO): NO